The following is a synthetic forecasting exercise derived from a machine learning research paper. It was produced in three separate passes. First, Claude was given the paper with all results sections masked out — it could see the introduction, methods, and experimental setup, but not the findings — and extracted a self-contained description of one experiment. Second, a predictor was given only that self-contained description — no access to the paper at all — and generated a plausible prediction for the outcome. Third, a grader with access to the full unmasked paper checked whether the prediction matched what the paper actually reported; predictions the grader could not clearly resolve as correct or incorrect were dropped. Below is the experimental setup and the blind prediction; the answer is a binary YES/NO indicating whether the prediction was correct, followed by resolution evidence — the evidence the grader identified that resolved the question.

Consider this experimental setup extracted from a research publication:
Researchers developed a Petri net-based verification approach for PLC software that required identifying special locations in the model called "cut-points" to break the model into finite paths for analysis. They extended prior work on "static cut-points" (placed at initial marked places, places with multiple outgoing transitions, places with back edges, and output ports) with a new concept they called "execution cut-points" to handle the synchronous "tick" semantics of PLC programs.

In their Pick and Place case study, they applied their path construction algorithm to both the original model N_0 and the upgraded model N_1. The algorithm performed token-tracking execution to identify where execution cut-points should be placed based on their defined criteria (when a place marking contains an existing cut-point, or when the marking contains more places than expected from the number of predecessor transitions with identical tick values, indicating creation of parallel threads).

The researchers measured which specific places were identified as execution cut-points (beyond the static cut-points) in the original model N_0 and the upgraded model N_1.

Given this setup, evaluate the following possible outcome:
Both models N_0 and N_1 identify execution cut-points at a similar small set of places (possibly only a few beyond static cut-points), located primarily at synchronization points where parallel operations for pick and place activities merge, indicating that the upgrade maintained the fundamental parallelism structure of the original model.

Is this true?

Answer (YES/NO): NO